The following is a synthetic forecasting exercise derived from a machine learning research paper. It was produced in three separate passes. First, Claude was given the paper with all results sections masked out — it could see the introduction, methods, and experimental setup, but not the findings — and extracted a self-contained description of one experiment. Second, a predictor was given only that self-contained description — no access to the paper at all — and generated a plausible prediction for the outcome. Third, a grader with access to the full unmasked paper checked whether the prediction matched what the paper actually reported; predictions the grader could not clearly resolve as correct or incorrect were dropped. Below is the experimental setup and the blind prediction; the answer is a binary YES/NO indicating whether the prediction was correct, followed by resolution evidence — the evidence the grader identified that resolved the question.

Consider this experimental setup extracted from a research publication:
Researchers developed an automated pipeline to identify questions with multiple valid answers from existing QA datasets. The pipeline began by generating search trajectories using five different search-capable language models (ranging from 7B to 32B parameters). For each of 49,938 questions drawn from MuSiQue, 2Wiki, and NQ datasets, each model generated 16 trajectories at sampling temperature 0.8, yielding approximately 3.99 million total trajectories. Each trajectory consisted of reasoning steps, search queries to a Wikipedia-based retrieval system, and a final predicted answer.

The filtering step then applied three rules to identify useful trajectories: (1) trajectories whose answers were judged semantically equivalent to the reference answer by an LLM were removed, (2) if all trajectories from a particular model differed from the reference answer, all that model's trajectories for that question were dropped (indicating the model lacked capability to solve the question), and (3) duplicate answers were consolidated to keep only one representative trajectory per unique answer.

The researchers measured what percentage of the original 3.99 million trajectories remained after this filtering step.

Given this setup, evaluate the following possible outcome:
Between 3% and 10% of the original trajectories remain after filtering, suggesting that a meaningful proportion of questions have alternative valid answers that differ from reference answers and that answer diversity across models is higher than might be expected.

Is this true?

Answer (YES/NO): YES